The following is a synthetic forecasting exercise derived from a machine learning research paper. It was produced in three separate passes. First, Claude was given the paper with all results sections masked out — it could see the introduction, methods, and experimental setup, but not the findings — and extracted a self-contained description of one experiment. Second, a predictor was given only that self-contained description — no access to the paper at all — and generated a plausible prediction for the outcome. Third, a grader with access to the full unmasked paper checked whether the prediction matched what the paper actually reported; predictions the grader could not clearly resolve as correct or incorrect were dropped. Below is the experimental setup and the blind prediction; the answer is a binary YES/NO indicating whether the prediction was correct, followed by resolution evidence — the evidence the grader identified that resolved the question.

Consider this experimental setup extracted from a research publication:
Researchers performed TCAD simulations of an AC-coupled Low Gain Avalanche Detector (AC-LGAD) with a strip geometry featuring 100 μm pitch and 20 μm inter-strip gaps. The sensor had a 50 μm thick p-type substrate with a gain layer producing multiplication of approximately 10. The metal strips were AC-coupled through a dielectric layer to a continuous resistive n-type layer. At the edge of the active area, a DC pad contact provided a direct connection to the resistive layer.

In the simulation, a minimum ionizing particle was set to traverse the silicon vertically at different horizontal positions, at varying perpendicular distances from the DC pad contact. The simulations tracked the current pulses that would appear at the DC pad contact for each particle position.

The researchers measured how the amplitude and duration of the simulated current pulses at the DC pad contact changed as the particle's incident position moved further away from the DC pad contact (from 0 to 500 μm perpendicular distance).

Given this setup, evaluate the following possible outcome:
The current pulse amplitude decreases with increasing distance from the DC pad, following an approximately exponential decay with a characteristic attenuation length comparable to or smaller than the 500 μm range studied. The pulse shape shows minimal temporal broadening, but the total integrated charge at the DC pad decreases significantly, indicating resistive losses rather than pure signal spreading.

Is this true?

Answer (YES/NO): NO